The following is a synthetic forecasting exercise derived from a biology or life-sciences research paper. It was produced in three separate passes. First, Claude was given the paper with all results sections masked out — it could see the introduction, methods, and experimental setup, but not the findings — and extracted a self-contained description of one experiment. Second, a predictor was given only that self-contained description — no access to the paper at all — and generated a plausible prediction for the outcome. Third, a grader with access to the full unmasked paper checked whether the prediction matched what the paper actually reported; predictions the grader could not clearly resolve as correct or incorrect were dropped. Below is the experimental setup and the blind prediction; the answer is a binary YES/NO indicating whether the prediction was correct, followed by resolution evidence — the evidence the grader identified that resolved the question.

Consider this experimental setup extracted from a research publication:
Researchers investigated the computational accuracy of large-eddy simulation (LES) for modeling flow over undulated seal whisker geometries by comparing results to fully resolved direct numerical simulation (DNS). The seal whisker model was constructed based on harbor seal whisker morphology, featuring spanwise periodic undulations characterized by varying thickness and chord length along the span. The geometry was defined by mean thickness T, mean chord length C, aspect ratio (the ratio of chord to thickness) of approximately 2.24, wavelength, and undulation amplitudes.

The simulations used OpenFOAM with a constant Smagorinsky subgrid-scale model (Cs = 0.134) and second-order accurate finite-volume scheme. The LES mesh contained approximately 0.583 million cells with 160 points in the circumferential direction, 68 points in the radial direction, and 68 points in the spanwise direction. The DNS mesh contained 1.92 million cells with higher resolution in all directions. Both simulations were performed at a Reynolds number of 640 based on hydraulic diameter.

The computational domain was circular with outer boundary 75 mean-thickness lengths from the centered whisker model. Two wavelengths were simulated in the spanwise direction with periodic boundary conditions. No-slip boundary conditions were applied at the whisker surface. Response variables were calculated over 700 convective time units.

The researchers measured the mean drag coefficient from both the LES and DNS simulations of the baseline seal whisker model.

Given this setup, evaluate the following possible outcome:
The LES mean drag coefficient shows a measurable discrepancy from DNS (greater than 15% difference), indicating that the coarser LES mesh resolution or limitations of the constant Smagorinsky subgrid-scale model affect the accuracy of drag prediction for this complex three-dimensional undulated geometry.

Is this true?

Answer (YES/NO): NO